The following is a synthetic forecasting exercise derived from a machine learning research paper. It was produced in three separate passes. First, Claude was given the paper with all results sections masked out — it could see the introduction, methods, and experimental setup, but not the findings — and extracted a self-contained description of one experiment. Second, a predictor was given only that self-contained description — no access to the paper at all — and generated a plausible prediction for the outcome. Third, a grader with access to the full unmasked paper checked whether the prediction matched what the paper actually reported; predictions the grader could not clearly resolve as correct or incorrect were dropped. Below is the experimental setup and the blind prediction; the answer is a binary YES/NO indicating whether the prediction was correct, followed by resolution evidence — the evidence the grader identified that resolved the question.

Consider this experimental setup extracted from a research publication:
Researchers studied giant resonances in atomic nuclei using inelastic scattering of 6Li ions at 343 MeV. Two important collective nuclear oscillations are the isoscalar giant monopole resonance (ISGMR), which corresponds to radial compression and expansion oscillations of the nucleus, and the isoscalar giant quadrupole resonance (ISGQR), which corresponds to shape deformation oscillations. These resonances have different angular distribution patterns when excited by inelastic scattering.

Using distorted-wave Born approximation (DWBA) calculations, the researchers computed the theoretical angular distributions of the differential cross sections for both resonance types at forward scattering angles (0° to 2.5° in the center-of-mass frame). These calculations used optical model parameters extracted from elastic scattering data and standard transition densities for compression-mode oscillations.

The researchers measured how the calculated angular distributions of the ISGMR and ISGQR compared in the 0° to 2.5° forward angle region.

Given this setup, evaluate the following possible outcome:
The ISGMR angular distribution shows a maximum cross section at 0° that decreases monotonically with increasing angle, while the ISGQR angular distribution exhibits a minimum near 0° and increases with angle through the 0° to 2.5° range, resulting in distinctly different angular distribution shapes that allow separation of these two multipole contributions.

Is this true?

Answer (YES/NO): NO